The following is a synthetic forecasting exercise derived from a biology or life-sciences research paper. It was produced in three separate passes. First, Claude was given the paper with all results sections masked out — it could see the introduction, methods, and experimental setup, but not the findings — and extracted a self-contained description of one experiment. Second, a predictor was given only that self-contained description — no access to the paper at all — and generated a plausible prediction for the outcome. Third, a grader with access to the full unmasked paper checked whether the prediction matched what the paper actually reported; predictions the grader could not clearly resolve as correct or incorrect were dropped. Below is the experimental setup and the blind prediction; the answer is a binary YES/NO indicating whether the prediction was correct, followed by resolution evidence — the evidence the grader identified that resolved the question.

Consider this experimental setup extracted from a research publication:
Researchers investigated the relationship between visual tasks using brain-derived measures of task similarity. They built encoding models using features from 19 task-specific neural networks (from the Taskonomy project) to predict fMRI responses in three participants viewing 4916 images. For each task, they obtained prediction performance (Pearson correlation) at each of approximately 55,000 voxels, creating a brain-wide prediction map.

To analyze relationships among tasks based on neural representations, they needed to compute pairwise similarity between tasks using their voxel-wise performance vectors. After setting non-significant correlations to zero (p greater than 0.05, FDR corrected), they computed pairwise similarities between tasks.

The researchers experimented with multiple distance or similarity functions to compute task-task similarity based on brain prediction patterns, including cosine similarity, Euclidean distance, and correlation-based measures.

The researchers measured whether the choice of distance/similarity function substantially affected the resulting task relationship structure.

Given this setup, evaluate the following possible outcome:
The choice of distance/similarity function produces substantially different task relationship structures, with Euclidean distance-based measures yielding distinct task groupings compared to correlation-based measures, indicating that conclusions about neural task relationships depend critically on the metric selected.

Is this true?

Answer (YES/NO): NO